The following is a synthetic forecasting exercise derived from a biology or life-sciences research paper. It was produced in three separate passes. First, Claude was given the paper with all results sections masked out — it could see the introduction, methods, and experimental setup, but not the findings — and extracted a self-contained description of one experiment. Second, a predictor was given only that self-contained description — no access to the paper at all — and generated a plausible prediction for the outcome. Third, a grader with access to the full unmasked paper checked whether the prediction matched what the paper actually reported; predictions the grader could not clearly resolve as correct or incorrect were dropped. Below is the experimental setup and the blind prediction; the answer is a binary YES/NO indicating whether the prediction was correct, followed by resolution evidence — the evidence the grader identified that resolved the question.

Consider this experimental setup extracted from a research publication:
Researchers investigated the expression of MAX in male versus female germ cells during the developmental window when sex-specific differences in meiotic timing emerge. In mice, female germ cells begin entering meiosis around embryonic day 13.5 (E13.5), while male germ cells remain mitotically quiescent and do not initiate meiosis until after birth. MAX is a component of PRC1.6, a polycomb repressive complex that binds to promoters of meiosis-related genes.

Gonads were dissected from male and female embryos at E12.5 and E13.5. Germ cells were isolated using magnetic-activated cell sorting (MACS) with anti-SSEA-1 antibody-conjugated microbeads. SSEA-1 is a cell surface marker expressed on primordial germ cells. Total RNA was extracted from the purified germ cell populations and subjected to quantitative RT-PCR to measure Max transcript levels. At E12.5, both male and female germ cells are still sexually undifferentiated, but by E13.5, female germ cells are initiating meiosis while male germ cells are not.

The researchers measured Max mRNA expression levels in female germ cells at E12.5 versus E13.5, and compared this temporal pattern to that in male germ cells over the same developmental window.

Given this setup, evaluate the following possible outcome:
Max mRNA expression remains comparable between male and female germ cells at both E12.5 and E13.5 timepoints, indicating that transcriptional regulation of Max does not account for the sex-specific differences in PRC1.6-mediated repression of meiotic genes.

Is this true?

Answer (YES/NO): NO